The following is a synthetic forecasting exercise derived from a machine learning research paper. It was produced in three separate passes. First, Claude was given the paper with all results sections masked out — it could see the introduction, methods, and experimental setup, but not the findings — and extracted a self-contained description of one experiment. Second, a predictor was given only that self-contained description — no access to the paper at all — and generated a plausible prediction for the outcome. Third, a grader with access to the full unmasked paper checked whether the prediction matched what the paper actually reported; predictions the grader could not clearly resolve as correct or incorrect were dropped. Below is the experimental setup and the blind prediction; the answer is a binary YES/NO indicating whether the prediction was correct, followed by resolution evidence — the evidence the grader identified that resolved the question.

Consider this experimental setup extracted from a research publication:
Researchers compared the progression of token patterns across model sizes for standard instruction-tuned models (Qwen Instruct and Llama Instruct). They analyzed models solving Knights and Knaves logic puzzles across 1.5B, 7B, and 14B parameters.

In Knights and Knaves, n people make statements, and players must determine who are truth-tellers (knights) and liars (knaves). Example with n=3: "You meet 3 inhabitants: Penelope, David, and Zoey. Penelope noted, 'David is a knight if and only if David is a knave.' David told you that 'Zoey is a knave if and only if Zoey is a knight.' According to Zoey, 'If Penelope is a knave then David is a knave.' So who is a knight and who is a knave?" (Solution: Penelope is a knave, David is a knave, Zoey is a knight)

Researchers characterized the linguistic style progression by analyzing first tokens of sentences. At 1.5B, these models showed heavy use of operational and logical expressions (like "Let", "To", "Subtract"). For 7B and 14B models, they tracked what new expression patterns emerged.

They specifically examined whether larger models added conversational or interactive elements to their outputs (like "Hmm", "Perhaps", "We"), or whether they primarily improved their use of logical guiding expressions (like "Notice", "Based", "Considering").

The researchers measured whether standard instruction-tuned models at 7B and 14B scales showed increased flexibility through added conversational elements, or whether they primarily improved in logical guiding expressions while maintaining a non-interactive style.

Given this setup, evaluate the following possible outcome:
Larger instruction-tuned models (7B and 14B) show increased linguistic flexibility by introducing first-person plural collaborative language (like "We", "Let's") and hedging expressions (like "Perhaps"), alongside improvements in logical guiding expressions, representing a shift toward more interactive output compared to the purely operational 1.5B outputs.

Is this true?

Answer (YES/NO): NO